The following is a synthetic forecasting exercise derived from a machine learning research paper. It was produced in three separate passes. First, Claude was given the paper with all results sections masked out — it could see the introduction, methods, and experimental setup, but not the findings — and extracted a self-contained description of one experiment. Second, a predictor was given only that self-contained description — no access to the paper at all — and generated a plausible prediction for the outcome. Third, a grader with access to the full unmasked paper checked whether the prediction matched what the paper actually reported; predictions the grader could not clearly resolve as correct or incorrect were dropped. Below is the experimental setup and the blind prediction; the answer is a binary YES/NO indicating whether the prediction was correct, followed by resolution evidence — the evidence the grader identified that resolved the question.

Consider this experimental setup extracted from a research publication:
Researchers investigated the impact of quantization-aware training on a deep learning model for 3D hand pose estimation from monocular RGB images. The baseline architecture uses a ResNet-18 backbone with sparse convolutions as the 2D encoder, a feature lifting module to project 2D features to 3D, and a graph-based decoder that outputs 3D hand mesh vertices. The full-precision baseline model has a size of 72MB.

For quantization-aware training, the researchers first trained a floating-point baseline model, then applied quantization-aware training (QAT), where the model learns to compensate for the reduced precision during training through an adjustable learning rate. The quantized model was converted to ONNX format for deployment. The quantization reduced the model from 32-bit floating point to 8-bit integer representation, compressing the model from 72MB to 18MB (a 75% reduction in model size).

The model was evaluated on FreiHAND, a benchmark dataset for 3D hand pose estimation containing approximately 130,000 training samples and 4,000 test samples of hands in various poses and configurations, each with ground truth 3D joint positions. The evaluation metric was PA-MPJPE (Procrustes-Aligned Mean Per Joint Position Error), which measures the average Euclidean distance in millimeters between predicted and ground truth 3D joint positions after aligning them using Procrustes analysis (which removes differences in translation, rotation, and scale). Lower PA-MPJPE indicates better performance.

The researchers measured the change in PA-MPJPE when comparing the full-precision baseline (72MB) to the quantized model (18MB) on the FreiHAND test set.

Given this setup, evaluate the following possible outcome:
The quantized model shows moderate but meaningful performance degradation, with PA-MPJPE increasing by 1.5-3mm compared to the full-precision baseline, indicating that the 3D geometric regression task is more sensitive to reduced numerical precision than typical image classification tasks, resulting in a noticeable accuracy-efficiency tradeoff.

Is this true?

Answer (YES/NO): NO